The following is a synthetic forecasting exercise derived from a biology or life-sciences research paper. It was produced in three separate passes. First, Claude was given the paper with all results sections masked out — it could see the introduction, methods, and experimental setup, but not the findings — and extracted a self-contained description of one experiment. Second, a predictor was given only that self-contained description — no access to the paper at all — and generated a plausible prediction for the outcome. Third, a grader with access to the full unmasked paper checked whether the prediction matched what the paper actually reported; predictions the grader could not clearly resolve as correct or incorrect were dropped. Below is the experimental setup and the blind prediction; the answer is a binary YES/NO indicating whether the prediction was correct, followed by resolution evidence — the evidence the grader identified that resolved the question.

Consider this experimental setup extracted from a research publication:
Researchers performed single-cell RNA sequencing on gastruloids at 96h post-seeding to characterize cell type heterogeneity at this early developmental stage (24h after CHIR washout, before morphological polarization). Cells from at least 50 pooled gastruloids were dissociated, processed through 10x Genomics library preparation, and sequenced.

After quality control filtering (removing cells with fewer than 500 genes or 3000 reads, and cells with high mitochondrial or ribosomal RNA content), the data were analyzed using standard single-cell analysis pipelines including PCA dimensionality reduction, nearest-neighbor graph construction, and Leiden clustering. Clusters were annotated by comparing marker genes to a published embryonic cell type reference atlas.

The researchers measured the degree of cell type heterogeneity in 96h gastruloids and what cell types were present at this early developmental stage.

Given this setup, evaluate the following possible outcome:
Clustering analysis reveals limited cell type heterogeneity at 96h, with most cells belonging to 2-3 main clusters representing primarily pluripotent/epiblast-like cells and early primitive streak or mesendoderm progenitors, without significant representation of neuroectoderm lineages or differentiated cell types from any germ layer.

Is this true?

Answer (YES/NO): NO